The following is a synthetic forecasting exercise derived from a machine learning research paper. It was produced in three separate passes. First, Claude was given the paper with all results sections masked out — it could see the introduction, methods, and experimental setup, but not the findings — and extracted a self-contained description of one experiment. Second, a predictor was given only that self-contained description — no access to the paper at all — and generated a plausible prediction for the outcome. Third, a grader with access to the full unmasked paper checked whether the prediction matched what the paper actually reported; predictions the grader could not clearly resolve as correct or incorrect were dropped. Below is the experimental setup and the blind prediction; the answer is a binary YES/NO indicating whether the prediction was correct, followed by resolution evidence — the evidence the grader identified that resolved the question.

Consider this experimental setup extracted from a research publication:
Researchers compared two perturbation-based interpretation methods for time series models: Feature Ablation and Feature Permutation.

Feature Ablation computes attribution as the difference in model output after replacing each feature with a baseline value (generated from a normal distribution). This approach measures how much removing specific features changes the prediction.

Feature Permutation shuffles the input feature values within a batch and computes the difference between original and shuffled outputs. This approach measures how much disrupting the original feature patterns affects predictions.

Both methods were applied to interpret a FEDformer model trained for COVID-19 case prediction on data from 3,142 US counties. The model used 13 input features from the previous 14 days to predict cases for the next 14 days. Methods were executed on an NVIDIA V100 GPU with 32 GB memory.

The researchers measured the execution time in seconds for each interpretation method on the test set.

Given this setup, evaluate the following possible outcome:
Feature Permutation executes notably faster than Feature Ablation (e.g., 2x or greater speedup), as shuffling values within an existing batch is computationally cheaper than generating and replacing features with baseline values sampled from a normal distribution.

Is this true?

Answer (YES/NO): NO